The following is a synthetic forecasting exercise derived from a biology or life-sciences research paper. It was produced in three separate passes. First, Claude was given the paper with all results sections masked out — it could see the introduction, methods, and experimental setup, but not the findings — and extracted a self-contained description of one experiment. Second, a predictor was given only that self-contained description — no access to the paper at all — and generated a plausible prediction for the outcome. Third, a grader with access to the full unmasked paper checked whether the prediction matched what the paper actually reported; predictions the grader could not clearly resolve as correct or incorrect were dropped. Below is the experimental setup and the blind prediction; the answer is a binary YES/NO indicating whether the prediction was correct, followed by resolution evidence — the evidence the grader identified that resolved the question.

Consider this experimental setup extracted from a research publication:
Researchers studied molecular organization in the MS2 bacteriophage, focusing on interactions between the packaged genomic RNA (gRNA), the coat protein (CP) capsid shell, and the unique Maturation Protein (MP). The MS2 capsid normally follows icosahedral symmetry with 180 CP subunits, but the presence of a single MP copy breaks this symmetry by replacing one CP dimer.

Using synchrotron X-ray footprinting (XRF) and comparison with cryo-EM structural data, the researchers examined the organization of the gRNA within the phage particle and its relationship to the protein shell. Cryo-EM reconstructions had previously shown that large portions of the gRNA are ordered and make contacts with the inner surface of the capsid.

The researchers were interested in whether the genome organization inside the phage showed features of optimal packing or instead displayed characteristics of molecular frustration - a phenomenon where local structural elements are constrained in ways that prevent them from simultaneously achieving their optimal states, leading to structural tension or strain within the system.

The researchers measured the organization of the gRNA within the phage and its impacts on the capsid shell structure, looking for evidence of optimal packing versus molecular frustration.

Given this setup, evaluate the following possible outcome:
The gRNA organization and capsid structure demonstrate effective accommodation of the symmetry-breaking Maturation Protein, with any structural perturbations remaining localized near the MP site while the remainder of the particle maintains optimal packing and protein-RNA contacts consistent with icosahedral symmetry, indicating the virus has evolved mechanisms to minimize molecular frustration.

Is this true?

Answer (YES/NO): NO